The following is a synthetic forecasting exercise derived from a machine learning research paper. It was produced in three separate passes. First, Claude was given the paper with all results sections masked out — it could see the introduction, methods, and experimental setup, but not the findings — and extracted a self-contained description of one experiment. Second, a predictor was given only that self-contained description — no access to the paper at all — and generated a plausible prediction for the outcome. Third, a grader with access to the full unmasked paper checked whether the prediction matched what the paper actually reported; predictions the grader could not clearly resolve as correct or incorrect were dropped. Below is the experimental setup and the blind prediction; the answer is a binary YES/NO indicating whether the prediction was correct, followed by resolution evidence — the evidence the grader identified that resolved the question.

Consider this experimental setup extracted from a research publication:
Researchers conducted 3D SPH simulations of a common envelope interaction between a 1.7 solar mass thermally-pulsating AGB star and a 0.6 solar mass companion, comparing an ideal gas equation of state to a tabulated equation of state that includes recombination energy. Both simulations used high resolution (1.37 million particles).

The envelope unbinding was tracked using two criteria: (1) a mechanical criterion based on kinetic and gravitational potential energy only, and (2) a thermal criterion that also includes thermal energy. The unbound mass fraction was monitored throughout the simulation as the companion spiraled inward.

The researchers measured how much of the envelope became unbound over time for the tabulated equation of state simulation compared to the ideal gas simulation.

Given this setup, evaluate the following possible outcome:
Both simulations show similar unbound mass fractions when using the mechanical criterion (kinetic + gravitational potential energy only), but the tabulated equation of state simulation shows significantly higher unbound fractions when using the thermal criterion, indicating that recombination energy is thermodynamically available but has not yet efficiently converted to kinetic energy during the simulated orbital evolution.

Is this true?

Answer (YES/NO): NO